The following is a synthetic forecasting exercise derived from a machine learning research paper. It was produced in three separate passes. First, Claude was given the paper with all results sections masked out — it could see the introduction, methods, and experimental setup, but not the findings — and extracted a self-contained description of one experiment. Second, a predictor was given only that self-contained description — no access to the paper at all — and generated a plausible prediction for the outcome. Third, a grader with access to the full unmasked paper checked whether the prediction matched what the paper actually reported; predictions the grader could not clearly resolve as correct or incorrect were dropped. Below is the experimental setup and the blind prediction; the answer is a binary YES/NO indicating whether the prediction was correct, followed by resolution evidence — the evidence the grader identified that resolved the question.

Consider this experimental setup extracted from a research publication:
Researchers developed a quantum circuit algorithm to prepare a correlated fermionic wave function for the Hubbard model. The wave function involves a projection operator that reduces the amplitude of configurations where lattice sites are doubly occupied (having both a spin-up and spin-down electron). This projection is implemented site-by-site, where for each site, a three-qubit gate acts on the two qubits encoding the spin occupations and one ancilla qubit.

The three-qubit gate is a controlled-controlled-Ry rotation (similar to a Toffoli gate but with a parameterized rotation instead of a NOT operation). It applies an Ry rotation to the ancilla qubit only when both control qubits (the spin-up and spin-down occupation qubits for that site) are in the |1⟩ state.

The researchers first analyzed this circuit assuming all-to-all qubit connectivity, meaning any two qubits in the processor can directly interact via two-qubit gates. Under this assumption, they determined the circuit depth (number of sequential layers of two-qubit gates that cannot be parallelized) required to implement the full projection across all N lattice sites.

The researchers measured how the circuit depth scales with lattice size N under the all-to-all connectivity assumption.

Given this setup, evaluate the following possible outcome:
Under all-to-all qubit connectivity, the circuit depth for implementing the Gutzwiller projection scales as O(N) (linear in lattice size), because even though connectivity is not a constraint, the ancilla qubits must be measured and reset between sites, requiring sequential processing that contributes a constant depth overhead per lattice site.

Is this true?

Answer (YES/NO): NO